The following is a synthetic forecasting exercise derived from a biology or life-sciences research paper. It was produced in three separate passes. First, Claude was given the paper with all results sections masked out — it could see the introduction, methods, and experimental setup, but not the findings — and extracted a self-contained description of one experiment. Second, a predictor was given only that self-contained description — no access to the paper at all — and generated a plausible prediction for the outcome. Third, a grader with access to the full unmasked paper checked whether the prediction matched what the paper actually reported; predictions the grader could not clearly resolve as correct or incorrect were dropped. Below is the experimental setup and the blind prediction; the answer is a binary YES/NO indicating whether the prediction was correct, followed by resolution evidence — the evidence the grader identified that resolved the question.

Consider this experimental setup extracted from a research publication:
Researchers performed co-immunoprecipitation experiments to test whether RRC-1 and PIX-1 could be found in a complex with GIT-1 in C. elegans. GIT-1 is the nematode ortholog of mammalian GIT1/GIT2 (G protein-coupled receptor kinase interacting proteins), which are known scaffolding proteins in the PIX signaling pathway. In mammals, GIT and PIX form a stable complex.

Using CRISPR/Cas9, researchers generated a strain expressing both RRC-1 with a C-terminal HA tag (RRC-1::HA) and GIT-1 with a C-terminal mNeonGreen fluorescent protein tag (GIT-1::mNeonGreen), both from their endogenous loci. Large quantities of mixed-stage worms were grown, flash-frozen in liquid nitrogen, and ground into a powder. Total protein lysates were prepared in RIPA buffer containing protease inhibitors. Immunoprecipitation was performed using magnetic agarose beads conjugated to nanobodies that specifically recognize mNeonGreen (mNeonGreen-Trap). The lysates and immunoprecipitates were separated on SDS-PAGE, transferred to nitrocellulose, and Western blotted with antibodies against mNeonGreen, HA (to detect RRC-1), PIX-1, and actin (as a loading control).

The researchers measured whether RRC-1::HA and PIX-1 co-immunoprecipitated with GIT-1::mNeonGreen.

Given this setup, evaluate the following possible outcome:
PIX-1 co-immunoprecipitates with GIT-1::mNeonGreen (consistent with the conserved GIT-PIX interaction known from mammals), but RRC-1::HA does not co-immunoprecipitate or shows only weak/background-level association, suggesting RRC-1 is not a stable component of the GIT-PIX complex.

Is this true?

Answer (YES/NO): YES